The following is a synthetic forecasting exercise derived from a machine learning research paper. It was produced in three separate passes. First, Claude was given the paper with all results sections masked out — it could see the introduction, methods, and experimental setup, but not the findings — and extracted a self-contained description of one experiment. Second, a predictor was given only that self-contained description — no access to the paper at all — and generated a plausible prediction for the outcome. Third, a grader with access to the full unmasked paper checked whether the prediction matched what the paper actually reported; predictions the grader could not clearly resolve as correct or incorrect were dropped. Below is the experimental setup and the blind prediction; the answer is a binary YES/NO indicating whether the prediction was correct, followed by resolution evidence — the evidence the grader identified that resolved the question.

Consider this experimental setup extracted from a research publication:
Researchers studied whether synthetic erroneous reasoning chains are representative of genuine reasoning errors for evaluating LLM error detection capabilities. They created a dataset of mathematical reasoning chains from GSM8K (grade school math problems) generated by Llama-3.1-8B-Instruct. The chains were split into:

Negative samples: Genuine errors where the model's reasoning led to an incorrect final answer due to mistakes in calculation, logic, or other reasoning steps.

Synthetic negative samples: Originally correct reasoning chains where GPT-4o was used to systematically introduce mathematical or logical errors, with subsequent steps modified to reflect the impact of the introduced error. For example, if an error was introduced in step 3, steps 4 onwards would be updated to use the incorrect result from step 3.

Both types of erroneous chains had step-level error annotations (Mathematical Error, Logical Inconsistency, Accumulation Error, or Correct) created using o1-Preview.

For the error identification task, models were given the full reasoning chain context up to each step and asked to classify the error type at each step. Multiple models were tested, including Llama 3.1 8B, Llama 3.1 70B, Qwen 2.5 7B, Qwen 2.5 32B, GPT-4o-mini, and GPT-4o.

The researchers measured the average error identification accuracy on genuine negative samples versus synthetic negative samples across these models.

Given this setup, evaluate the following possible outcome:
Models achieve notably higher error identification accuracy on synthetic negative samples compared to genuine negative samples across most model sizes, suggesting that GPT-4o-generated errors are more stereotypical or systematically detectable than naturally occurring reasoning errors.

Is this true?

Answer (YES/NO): YES